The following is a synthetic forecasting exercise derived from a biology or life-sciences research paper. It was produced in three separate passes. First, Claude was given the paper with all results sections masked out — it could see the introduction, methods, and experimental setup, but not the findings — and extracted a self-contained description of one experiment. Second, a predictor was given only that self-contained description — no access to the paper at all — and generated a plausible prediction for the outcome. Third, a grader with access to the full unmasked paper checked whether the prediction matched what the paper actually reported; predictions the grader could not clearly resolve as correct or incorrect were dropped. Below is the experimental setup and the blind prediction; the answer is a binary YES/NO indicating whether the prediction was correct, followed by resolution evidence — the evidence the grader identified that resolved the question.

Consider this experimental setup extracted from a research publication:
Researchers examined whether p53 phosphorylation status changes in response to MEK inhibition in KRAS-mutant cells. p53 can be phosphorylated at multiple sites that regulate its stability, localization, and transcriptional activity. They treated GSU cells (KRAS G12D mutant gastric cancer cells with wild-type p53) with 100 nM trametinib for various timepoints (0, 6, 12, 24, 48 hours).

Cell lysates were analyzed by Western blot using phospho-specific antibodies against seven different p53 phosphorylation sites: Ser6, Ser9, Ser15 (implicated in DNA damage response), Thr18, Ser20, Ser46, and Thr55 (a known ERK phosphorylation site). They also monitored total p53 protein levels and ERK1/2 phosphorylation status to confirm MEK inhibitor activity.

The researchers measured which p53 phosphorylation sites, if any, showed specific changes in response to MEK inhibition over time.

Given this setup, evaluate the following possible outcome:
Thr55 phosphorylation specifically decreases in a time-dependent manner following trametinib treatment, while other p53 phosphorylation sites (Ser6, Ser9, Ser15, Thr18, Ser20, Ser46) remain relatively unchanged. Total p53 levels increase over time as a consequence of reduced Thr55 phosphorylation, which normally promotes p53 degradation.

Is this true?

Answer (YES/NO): NO